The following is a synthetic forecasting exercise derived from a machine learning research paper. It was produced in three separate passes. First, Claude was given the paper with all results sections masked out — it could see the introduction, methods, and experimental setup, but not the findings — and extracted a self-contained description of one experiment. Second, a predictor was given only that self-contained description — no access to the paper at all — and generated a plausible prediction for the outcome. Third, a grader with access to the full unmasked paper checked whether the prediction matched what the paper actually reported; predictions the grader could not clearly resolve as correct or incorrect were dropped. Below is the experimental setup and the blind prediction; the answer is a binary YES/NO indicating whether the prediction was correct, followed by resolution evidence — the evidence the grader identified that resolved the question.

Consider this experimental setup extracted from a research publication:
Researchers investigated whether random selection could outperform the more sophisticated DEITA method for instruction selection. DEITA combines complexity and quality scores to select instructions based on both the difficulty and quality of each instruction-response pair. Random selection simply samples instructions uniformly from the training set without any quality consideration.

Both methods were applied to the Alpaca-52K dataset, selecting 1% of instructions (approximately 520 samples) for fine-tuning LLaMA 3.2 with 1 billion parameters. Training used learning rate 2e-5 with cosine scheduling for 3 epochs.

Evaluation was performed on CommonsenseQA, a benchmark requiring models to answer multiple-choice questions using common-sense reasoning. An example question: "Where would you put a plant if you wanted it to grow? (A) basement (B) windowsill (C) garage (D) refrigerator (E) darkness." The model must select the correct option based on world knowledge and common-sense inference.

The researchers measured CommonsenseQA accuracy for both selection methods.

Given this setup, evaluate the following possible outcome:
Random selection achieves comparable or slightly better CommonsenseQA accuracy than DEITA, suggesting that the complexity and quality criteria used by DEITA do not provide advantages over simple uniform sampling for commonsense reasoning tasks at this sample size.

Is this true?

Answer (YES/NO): YES